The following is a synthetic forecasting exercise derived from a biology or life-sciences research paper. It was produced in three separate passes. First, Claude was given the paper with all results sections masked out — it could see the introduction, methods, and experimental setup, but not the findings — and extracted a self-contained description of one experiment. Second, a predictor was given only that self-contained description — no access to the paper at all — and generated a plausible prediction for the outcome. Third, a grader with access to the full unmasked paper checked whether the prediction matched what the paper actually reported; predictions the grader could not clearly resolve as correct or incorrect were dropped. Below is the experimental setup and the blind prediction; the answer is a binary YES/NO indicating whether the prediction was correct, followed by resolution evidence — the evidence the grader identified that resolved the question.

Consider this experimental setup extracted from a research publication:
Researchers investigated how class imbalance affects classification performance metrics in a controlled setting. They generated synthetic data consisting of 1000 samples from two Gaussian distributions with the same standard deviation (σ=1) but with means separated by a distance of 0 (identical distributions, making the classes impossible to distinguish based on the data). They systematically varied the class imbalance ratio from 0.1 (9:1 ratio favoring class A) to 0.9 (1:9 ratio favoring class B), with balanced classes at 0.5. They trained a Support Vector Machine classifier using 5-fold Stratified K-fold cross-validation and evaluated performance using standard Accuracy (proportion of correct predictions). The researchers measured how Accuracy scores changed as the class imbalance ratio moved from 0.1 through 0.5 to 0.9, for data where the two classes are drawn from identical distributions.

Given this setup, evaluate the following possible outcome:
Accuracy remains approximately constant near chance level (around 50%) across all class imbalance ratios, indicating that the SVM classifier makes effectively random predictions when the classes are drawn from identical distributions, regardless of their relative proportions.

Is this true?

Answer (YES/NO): NO